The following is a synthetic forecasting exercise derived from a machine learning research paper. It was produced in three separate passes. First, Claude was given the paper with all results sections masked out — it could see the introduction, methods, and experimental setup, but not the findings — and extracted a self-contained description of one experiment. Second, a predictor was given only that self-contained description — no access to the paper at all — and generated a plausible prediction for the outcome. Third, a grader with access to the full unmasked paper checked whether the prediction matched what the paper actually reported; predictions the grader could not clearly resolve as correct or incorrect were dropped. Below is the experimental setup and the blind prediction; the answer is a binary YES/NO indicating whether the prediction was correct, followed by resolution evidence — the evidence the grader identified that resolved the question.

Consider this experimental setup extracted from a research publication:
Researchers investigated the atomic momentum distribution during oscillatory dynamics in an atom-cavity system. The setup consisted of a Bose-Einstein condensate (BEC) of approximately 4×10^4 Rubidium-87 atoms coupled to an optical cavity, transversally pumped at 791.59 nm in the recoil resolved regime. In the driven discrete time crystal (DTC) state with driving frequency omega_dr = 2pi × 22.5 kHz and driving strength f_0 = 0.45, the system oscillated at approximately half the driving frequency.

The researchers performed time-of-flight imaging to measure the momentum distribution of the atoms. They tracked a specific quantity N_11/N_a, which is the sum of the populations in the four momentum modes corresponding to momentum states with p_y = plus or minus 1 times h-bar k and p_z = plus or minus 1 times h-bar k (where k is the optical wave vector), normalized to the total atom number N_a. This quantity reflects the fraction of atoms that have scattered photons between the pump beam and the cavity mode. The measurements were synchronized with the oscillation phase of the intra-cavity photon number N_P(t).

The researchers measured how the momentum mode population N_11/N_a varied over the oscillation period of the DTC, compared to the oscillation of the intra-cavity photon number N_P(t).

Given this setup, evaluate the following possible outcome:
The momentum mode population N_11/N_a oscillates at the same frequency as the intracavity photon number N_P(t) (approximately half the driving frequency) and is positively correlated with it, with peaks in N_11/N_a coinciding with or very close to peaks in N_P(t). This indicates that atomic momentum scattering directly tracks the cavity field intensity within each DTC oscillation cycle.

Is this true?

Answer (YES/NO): NO